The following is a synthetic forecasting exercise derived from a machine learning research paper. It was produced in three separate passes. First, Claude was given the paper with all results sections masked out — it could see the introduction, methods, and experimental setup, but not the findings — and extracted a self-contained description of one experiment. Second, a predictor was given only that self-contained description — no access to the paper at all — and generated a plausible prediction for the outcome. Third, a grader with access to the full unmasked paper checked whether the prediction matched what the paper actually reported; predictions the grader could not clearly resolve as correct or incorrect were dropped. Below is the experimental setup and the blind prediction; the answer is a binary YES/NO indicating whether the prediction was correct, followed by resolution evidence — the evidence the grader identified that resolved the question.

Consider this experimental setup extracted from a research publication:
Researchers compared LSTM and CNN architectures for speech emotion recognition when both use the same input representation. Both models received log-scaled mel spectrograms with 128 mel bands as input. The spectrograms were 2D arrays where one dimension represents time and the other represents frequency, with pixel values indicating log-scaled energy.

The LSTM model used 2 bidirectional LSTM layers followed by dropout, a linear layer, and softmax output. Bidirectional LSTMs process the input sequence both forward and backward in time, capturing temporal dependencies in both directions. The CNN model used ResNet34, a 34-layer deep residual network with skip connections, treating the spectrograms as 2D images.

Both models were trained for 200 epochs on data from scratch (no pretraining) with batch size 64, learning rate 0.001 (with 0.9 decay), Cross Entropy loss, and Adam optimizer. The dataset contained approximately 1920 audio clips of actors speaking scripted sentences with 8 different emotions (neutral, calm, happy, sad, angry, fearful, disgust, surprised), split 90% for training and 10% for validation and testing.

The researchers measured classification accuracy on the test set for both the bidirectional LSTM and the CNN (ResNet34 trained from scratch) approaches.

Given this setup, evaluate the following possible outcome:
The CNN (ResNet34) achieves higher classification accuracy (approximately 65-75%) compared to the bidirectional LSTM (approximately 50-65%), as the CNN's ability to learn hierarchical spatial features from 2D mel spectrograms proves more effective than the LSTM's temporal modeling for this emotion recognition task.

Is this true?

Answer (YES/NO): NO